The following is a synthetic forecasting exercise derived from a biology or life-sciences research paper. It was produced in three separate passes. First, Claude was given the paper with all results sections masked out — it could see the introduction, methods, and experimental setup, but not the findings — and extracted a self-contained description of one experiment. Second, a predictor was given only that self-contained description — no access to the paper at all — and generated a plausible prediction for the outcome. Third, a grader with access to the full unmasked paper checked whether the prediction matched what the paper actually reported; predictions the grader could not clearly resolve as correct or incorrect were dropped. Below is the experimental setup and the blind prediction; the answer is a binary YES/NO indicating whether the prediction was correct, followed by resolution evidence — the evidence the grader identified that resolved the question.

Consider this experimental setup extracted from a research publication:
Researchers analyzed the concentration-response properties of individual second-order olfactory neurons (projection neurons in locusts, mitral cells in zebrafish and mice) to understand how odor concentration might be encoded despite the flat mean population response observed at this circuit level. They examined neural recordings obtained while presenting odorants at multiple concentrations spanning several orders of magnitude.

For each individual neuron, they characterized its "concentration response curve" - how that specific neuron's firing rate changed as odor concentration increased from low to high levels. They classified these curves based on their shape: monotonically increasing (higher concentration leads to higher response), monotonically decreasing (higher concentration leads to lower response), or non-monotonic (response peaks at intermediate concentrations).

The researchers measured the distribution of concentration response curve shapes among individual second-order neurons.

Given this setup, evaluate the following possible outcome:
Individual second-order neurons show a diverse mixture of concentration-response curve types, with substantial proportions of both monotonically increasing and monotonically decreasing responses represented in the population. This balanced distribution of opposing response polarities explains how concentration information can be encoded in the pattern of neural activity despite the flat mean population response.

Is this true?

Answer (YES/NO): YES